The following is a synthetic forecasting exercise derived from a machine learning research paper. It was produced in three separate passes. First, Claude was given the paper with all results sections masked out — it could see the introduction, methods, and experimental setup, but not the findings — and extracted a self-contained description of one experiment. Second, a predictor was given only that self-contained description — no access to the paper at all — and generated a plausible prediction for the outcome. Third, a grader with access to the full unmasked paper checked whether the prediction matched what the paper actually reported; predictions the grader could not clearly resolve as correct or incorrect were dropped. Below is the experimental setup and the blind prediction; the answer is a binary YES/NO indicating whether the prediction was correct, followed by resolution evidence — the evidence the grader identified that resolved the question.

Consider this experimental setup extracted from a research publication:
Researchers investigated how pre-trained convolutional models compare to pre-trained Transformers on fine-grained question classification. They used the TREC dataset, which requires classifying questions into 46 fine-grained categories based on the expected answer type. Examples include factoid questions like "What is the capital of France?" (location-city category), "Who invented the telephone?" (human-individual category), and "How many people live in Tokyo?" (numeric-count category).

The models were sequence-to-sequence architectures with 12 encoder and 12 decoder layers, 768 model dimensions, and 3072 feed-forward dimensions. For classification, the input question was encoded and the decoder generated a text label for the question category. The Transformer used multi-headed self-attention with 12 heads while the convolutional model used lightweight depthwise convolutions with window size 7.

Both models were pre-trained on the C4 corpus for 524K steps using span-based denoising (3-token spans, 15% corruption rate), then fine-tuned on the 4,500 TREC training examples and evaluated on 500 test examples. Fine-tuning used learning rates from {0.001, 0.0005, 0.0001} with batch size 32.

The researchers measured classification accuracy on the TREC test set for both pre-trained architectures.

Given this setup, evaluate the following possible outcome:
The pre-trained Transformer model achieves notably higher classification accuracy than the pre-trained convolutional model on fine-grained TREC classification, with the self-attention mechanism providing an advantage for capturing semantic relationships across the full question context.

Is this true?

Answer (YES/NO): NO